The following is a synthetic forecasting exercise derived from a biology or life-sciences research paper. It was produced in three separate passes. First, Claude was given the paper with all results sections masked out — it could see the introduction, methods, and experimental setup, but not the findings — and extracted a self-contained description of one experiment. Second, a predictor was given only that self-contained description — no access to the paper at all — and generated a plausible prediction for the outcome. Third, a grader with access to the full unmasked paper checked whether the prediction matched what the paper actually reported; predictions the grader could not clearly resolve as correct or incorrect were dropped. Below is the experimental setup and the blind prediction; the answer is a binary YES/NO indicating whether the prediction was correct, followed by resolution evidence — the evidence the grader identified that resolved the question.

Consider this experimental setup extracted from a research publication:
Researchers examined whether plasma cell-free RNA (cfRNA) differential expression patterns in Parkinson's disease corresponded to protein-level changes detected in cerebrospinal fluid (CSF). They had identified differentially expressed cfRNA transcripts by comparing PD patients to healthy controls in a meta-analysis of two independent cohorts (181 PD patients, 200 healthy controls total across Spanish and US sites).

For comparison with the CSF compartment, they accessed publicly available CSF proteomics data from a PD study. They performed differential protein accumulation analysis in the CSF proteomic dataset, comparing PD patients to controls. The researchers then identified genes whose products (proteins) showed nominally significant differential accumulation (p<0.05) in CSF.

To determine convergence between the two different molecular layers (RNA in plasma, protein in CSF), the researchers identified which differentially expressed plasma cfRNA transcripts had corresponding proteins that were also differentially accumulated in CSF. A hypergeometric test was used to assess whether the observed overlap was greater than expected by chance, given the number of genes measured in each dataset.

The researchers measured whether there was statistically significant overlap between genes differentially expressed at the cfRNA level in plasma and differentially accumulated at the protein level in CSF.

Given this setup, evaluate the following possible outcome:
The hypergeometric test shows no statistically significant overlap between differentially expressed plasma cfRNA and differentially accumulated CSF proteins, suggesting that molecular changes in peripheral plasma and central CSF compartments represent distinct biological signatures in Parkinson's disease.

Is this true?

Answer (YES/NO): NO